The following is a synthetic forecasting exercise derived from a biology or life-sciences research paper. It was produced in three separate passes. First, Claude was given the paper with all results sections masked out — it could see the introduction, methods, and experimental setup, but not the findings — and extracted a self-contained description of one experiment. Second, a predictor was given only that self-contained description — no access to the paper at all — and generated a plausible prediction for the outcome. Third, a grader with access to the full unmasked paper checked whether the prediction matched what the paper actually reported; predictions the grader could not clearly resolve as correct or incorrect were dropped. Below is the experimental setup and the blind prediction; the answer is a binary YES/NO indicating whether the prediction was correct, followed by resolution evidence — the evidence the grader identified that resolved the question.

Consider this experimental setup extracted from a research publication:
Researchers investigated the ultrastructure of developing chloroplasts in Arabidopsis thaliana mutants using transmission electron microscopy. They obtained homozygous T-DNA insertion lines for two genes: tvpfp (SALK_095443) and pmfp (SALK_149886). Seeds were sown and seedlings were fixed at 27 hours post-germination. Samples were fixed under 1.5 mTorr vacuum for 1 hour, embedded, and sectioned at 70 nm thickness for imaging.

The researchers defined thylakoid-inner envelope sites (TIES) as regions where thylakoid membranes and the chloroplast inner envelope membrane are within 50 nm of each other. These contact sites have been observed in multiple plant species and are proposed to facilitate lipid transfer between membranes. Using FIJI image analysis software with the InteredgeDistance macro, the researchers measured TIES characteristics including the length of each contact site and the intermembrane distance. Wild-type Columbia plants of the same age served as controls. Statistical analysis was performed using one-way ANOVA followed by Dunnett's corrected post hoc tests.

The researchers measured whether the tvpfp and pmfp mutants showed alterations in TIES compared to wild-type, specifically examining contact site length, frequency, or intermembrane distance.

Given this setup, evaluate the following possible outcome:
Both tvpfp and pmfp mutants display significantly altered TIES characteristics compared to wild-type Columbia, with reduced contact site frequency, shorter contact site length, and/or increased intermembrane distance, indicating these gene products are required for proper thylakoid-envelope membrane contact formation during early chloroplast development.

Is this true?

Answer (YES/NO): NO